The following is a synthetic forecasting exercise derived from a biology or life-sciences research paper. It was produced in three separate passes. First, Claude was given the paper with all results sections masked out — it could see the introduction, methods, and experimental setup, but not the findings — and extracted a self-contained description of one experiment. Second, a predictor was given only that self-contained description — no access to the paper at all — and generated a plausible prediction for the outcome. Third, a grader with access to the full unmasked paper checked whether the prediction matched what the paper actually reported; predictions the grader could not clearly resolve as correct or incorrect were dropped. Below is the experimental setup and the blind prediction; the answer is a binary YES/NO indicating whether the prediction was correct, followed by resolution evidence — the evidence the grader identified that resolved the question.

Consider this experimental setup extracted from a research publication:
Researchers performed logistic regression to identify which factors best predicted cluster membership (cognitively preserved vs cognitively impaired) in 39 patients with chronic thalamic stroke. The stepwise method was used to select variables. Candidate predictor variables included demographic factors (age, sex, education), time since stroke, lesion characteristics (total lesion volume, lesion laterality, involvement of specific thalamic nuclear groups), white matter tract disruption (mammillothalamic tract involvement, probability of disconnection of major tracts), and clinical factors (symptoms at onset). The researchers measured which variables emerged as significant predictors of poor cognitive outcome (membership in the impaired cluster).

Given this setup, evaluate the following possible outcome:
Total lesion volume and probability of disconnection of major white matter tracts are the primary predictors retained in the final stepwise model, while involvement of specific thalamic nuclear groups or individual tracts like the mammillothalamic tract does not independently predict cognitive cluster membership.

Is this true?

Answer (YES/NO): NO